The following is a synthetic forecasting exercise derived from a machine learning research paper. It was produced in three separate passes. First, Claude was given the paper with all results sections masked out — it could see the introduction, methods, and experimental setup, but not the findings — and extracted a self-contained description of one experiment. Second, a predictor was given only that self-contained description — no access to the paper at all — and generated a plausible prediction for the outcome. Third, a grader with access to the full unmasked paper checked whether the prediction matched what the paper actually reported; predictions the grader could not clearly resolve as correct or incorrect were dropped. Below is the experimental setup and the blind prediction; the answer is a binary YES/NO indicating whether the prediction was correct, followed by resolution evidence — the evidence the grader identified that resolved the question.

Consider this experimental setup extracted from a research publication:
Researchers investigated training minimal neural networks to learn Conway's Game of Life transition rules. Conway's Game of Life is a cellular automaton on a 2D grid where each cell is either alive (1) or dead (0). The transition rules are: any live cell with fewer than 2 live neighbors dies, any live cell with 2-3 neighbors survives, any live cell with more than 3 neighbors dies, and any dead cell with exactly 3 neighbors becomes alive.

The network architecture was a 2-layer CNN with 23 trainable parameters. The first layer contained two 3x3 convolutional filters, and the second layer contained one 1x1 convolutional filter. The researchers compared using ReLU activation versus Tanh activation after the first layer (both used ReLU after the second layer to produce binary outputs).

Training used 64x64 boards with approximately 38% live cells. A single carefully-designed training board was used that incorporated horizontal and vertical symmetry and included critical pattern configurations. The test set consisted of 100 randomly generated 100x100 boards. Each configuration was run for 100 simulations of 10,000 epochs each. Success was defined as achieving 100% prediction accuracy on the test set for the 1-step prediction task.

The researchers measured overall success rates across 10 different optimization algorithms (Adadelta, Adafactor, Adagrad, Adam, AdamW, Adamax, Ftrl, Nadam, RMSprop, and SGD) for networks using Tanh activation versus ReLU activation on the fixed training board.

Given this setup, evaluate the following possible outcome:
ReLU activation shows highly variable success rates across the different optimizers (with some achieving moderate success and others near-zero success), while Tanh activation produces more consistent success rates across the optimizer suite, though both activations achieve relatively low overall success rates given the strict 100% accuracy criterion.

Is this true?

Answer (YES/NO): NO